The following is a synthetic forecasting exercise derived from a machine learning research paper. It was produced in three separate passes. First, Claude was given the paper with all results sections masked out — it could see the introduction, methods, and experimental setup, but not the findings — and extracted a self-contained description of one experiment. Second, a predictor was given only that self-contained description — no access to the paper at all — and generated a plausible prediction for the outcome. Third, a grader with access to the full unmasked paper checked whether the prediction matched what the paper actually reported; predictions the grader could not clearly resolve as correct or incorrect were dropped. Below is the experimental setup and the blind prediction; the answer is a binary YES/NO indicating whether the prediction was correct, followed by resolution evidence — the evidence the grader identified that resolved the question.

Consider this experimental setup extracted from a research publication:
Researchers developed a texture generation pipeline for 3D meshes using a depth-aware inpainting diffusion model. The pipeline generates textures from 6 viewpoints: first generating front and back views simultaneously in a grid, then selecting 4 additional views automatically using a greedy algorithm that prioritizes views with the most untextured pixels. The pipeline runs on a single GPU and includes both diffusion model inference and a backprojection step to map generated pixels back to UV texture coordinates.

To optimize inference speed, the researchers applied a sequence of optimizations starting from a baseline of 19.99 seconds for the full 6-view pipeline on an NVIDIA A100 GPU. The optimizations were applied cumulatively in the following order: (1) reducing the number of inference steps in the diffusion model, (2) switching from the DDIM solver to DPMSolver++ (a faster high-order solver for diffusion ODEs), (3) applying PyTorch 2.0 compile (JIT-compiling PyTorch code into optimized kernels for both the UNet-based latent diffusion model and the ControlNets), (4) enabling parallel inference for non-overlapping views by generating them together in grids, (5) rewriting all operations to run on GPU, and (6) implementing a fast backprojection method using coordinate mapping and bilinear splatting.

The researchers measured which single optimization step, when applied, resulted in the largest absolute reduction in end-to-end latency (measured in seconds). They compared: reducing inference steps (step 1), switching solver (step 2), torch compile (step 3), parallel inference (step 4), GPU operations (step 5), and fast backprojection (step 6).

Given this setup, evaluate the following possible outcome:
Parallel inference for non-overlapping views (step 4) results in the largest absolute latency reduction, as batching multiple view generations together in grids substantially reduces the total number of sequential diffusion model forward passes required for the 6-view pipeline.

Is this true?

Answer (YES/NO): NO